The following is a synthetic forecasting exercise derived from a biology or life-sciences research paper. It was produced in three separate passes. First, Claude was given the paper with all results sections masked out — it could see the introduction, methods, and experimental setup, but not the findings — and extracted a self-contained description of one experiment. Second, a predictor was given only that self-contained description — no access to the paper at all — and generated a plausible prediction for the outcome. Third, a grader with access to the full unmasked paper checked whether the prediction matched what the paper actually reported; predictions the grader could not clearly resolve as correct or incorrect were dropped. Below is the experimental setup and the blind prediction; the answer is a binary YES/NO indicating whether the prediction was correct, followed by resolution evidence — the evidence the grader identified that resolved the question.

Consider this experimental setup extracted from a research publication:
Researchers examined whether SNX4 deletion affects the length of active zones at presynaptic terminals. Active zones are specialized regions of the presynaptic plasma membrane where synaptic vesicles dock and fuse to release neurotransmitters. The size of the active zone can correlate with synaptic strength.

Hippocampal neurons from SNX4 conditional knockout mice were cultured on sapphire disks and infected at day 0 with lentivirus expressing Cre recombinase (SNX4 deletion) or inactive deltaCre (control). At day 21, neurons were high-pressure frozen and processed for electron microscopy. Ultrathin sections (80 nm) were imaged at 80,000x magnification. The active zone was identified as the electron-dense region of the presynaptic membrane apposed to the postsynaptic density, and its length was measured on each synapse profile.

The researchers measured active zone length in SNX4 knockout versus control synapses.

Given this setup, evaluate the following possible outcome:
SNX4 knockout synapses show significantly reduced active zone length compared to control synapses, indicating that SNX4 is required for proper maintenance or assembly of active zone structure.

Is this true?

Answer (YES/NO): YES